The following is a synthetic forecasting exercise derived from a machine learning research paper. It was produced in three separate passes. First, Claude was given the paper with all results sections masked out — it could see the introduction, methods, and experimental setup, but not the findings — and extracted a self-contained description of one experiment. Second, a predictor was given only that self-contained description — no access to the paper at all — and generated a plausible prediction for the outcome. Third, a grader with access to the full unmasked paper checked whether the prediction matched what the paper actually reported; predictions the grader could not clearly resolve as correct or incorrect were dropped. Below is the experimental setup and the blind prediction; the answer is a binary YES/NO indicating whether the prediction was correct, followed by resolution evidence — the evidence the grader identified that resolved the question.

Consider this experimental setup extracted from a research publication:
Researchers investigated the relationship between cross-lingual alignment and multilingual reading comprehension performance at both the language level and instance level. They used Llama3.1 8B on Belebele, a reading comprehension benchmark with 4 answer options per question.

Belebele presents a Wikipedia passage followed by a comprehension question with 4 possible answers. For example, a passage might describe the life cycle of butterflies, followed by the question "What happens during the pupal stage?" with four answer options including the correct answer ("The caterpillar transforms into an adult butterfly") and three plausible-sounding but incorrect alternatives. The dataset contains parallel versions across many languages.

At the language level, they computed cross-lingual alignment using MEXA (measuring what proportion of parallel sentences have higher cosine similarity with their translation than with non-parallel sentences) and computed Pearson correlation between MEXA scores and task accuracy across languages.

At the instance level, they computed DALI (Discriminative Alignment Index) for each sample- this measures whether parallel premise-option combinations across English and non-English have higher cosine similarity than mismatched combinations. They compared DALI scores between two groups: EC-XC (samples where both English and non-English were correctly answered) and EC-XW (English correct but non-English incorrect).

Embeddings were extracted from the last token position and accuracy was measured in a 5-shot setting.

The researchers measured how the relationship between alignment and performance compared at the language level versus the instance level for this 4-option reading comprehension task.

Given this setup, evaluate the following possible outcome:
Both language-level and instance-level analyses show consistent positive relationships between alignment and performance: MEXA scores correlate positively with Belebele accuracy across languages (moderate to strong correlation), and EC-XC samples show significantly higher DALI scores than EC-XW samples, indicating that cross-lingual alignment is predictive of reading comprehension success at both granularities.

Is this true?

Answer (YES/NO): YES